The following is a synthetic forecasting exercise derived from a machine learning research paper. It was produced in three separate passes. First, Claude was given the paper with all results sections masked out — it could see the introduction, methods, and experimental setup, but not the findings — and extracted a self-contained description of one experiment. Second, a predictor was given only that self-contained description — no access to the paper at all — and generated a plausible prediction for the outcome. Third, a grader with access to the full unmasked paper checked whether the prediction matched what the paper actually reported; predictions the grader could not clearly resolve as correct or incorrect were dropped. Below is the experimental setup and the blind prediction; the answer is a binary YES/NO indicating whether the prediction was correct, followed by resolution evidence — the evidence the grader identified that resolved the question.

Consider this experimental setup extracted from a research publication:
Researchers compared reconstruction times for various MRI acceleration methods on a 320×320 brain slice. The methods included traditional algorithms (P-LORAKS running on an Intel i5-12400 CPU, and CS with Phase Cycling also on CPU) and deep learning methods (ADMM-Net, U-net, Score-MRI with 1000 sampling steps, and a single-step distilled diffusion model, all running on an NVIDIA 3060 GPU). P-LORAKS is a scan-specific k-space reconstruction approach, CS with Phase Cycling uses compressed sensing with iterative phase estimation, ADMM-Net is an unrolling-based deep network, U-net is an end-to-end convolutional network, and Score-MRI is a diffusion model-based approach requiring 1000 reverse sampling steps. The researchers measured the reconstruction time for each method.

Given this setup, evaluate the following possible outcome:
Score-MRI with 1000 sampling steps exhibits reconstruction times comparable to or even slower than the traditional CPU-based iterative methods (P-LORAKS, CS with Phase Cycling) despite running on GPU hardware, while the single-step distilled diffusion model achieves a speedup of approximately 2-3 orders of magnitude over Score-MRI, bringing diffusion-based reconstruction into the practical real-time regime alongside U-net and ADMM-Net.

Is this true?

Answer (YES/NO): YES